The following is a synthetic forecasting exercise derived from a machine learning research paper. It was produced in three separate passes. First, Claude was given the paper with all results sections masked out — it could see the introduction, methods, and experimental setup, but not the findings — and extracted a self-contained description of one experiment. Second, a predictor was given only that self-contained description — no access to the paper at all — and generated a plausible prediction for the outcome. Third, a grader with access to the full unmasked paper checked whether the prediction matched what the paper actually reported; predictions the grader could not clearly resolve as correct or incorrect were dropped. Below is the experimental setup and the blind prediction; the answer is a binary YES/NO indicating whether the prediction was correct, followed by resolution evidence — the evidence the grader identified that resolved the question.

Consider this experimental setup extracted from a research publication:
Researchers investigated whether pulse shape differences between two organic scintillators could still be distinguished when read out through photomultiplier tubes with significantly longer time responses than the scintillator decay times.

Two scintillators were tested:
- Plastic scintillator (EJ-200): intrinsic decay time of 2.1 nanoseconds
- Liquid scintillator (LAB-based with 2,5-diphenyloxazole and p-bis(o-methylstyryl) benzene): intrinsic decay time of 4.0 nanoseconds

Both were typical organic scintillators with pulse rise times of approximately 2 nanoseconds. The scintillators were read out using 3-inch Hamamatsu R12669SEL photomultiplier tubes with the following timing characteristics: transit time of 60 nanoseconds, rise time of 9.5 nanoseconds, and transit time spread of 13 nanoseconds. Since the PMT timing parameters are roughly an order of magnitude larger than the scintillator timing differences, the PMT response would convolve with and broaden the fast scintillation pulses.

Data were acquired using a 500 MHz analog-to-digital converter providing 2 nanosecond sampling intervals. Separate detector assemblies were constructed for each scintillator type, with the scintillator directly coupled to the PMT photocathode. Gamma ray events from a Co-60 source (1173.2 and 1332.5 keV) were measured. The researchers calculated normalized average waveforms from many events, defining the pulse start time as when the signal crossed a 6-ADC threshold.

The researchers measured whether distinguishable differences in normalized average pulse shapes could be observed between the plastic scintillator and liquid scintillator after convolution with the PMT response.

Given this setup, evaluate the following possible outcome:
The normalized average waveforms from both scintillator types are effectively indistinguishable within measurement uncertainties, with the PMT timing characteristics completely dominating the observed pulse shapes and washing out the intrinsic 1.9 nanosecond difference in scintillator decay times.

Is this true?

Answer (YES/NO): NO